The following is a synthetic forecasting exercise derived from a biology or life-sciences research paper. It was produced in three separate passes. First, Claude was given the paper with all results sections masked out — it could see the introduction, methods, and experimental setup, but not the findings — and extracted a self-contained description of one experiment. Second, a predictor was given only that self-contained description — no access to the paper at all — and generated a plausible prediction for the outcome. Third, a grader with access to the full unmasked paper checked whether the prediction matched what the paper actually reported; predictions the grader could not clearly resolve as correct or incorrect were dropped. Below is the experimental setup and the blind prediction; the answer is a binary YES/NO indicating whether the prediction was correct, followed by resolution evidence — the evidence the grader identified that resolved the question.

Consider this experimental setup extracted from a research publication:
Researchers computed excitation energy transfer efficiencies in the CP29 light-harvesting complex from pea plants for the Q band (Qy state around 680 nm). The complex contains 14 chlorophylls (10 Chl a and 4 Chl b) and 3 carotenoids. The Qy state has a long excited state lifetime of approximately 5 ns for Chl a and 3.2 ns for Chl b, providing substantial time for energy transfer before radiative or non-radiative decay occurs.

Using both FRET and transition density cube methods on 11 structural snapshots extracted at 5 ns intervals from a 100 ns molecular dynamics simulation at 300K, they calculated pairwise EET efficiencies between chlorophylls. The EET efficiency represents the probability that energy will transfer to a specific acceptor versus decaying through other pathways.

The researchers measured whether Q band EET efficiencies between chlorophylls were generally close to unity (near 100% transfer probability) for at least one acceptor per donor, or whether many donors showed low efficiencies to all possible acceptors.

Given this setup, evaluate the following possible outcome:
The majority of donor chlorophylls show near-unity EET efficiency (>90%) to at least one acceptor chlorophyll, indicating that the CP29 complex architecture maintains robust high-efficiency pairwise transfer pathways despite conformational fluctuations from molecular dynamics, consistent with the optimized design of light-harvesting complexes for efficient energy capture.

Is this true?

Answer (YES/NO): YES